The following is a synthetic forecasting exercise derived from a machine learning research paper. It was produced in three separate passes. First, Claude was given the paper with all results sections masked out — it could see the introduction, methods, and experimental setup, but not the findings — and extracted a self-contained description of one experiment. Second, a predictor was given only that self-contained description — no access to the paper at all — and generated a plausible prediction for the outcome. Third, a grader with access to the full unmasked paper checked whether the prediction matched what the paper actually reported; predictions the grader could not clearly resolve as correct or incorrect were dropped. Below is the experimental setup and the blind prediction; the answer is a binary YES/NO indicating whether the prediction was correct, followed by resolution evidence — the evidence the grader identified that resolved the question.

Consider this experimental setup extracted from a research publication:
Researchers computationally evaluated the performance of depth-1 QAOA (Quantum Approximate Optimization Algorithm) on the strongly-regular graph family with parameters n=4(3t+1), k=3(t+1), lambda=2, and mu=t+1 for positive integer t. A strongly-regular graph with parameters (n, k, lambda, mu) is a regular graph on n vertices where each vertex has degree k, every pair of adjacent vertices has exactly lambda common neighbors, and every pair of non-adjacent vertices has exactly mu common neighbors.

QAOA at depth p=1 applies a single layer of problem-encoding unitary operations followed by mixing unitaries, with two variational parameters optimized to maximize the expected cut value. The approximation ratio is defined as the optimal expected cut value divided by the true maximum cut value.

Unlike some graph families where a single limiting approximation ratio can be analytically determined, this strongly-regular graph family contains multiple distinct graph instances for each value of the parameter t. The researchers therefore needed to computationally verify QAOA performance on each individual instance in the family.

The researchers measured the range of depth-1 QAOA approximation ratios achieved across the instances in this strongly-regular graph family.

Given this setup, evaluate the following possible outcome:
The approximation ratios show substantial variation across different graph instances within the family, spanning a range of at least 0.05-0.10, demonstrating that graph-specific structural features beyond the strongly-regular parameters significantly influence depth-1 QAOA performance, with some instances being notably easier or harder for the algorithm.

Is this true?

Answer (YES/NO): NO